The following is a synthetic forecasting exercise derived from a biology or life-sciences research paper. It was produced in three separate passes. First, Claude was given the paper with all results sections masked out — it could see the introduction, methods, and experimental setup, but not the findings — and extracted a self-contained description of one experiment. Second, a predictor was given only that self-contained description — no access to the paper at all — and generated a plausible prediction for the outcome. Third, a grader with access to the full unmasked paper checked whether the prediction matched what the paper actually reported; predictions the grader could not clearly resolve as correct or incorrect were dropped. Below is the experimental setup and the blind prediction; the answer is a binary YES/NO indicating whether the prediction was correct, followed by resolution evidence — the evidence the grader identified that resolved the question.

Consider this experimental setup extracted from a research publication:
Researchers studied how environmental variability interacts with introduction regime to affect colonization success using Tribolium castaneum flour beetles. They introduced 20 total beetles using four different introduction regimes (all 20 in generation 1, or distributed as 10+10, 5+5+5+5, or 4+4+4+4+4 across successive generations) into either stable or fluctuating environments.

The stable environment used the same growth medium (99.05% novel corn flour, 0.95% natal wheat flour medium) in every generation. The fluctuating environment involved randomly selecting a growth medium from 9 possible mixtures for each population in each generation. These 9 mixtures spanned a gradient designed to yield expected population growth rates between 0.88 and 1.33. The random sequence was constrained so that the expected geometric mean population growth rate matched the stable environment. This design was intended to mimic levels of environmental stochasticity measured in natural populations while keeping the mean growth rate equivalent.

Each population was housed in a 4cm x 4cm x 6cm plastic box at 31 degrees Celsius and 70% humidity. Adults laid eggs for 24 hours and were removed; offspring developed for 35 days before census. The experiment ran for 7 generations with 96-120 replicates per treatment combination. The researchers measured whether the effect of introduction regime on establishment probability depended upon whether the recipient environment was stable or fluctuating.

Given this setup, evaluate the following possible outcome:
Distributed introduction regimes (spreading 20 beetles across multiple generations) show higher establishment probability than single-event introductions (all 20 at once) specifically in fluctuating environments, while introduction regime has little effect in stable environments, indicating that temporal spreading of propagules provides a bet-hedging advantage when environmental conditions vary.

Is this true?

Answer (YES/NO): NO